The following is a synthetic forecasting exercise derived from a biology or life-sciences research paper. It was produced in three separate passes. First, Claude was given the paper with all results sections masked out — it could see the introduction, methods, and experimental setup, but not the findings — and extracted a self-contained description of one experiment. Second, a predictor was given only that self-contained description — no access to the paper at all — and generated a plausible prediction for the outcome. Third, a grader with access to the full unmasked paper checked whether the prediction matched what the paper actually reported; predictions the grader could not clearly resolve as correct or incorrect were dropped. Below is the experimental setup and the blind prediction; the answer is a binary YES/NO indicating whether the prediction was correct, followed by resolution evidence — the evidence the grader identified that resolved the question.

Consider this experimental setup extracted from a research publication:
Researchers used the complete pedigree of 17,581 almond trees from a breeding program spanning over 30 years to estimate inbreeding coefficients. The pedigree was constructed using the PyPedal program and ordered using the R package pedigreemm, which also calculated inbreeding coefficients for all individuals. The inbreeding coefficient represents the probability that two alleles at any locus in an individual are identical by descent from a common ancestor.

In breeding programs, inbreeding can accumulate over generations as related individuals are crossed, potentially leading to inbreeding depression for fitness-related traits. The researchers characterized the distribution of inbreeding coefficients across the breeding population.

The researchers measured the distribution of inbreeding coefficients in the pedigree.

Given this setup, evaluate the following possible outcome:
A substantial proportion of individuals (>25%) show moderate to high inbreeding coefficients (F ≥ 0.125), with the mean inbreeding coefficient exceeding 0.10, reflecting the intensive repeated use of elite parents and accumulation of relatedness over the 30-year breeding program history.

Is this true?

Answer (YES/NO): NO